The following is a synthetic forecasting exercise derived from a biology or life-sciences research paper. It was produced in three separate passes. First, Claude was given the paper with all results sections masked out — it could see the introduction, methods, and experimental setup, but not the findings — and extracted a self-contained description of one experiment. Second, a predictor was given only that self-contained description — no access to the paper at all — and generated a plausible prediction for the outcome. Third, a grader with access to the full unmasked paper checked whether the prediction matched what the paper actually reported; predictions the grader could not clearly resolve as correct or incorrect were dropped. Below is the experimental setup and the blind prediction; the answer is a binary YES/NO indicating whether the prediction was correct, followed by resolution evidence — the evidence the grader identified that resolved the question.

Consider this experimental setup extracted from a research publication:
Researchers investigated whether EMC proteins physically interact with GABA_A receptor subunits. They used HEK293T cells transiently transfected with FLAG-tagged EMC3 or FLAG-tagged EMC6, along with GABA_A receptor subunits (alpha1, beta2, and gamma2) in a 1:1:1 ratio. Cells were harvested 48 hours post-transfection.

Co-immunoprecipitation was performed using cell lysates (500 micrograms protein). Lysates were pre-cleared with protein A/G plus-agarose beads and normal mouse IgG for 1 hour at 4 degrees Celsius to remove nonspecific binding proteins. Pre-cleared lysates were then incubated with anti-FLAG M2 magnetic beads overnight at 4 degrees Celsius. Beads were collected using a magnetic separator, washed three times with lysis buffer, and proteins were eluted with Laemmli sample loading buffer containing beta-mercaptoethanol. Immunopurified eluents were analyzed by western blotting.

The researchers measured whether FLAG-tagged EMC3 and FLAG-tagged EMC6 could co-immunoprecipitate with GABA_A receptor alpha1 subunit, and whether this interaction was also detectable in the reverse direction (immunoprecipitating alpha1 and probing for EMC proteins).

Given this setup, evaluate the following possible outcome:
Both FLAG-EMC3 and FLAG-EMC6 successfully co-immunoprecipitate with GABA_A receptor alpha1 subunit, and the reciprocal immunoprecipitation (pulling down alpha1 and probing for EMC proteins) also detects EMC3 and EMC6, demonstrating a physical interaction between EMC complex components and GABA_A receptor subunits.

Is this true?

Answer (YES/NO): YES